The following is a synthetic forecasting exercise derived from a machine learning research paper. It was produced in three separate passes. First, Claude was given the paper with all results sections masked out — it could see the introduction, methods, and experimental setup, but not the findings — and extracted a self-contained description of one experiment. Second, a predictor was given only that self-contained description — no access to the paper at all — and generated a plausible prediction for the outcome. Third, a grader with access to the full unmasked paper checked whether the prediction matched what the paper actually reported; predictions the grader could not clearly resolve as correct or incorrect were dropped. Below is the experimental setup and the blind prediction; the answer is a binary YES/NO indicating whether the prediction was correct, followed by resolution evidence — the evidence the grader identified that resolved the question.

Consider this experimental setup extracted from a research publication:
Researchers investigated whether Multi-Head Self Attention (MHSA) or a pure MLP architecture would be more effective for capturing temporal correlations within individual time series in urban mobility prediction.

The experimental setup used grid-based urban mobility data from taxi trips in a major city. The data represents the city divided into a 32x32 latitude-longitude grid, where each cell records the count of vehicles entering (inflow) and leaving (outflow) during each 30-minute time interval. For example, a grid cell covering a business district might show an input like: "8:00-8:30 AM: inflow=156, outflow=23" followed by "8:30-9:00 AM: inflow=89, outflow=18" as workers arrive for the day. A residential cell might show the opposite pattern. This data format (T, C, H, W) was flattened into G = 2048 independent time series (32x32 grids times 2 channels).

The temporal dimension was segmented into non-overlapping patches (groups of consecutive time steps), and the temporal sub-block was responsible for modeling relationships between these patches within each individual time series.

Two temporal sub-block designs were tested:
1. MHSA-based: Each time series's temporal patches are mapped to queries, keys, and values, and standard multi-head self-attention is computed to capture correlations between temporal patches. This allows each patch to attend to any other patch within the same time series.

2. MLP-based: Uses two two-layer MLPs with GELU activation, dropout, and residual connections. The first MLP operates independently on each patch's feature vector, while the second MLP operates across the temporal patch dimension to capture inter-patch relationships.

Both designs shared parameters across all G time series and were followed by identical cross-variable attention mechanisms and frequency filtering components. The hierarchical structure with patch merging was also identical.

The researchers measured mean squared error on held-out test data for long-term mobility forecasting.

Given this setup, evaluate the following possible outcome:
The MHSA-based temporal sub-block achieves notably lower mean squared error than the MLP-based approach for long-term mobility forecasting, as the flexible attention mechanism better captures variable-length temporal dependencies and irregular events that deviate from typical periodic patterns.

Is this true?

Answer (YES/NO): NO